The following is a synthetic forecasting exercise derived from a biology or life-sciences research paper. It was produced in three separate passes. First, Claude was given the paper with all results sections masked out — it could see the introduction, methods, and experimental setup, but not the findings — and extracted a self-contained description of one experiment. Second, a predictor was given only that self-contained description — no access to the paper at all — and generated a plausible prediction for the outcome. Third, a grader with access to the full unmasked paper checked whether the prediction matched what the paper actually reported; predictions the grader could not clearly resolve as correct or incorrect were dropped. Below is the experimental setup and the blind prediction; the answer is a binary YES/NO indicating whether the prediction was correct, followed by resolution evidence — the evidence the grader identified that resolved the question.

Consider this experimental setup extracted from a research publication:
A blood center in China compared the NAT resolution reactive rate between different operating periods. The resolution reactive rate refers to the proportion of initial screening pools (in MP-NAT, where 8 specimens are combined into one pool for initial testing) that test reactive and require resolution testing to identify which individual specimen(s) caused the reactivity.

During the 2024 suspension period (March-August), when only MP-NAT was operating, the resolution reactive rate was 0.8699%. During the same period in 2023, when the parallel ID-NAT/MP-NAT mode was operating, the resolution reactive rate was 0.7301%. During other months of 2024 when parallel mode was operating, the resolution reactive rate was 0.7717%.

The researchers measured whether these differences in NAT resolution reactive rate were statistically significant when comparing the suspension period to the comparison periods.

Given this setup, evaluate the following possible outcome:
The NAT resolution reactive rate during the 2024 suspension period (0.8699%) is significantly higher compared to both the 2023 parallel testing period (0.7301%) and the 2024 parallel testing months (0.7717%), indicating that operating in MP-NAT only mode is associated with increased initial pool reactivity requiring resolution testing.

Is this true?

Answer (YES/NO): NO